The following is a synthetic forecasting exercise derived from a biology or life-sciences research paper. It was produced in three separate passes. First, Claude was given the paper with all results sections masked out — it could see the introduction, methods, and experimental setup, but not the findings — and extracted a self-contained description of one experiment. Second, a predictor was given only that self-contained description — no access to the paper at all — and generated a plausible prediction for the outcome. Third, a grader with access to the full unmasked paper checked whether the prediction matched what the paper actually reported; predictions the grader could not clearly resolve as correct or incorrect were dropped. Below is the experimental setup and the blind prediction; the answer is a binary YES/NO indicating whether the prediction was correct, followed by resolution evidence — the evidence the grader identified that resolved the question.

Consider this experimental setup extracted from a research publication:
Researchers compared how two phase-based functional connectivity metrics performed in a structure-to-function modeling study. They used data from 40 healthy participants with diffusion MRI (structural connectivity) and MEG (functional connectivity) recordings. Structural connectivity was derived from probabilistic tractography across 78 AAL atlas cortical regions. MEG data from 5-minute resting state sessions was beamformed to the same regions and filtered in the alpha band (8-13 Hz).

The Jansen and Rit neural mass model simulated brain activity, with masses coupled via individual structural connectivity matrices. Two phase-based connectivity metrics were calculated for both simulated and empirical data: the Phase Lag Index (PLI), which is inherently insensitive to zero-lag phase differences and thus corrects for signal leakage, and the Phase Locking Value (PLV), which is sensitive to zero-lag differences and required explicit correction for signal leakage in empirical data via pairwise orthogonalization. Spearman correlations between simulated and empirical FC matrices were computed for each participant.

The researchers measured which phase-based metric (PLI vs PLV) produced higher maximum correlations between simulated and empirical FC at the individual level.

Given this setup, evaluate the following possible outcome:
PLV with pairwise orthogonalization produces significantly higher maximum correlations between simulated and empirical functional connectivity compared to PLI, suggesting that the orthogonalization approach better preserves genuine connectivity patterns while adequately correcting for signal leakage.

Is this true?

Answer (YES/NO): YES